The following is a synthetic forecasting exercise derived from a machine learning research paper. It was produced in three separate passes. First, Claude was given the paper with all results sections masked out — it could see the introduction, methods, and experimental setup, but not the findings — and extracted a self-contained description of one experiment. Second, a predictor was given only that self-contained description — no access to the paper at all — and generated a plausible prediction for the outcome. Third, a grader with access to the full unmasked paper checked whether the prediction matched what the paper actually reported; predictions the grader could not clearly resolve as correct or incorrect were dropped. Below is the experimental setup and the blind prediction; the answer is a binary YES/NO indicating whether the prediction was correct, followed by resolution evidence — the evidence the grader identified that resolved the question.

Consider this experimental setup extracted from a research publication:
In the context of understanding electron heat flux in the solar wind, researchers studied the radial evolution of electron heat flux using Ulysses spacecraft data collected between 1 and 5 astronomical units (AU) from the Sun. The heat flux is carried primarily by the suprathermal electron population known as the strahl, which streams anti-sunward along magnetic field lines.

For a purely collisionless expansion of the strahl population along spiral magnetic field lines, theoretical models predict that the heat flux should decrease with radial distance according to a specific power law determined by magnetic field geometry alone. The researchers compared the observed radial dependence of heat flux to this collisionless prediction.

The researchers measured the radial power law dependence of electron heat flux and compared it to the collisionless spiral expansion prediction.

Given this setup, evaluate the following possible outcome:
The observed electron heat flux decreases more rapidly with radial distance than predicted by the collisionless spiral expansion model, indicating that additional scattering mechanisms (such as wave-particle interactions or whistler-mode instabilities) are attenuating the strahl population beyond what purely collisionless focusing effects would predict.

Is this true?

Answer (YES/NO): YES